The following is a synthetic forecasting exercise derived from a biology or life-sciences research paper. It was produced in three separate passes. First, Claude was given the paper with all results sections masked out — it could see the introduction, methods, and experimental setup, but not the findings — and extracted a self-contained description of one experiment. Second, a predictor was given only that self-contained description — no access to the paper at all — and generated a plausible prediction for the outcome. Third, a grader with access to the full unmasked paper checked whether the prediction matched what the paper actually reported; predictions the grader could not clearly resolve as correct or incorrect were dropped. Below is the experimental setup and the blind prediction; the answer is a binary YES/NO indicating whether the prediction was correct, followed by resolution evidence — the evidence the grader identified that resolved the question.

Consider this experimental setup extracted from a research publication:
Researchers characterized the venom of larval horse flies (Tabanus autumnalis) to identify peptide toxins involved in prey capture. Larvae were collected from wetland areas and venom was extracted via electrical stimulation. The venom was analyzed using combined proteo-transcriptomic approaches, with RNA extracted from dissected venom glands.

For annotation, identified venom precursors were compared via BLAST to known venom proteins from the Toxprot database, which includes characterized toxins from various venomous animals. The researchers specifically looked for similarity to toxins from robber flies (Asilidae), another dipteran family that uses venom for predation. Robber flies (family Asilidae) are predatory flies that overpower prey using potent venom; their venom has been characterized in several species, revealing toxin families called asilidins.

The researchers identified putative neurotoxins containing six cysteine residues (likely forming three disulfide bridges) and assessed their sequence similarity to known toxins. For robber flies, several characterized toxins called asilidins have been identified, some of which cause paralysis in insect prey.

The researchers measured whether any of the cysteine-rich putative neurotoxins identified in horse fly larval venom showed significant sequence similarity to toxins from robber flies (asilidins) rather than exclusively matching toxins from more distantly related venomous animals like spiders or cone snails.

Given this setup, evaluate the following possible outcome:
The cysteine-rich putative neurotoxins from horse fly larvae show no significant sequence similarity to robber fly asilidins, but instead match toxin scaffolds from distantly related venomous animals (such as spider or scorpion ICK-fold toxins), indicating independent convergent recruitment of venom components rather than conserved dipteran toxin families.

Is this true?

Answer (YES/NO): NO